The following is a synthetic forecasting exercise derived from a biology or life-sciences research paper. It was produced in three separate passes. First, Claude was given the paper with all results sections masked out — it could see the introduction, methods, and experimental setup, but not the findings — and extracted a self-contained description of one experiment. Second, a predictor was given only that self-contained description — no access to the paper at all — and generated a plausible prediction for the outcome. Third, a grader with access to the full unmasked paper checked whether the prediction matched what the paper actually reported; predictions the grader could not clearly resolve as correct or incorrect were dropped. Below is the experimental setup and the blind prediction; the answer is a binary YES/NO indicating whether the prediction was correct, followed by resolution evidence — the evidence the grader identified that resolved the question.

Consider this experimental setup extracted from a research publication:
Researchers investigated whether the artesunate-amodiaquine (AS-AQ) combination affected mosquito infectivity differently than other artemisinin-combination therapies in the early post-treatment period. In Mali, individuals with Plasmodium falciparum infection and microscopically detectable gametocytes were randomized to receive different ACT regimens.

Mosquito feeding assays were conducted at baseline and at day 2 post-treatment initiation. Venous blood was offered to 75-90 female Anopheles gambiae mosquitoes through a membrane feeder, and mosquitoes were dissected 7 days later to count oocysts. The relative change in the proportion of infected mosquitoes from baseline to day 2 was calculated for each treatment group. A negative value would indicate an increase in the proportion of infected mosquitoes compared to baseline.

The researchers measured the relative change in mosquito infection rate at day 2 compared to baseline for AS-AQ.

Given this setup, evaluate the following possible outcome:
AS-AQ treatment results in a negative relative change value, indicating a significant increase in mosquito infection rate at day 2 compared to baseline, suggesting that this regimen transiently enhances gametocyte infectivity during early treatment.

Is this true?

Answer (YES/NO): NO